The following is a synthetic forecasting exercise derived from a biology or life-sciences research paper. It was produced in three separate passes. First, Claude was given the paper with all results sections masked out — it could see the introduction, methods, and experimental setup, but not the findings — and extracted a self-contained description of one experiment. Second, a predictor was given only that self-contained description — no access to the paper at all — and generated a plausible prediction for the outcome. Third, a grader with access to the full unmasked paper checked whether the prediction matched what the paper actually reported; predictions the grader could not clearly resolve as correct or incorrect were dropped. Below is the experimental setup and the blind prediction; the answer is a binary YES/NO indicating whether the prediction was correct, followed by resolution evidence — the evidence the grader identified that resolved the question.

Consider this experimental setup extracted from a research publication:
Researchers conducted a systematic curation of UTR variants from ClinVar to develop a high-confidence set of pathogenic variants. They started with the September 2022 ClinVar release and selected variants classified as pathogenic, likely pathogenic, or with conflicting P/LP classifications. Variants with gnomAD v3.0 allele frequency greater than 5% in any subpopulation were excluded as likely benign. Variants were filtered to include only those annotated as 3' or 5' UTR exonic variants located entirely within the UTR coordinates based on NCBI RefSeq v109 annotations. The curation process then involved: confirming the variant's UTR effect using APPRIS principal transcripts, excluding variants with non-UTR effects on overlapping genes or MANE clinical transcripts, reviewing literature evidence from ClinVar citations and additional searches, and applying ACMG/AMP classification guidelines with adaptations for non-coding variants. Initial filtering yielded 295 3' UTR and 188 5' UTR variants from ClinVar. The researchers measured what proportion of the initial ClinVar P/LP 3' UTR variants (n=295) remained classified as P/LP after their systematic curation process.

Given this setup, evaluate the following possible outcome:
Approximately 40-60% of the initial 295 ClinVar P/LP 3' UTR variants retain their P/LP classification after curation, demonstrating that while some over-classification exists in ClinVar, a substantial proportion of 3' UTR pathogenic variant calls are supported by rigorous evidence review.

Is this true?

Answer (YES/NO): NO